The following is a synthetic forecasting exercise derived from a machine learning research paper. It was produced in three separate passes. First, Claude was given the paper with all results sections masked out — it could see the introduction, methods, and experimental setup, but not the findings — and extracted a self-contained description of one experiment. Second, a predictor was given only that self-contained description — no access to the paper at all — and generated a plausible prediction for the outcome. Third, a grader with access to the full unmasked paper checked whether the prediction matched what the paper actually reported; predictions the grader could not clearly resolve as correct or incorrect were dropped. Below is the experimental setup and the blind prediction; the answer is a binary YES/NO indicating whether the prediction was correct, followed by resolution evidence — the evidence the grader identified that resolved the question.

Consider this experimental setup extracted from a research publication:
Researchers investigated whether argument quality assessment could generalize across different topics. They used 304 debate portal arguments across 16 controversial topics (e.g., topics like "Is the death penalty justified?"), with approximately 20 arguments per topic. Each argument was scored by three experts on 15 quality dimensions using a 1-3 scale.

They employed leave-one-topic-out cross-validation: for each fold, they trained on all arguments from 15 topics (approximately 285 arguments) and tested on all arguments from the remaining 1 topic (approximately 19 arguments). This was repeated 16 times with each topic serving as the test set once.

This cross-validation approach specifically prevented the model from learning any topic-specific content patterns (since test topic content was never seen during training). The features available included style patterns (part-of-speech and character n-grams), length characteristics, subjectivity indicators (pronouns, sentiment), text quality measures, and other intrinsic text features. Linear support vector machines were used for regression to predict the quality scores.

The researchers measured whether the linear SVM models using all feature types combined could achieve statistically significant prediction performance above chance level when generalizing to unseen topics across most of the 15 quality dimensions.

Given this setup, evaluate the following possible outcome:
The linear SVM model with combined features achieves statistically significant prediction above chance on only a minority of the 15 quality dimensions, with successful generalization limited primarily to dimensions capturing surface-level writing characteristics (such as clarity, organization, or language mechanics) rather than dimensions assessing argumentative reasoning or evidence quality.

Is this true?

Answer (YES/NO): NO